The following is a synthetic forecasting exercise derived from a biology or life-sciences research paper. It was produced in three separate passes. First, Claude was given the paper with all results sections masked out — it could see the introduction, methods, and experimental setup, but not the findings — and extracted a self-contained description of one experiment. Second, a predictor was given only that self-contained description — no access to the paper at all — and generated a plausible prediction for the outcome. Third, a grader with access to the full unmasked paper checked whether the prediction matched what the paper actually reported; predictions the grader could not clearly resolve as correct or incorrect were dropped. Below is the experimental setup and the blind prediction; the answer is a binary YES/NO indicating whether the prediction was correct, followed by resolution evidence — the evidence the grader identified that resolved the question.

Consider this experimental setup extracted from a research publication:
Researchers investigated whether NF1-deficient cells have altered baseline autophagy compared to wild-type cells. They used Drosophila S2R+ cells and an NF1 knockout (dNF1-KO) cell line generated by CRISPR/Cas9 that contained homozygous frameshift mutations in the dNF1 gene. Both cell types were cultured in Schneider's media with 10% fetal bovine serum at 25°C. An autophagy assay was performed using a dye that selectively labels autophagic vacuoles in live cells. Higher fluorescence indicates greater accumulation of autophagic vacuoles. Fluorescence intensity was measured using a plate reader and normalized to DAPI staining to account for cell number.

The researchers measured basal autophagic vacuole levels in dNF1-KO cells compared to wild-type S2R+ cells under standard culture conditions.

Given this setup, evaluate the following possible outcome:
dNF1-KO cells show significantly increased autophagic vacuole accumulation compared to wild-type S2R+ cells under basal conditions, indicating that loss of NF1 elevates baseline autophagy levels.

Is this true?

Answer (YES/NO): YES